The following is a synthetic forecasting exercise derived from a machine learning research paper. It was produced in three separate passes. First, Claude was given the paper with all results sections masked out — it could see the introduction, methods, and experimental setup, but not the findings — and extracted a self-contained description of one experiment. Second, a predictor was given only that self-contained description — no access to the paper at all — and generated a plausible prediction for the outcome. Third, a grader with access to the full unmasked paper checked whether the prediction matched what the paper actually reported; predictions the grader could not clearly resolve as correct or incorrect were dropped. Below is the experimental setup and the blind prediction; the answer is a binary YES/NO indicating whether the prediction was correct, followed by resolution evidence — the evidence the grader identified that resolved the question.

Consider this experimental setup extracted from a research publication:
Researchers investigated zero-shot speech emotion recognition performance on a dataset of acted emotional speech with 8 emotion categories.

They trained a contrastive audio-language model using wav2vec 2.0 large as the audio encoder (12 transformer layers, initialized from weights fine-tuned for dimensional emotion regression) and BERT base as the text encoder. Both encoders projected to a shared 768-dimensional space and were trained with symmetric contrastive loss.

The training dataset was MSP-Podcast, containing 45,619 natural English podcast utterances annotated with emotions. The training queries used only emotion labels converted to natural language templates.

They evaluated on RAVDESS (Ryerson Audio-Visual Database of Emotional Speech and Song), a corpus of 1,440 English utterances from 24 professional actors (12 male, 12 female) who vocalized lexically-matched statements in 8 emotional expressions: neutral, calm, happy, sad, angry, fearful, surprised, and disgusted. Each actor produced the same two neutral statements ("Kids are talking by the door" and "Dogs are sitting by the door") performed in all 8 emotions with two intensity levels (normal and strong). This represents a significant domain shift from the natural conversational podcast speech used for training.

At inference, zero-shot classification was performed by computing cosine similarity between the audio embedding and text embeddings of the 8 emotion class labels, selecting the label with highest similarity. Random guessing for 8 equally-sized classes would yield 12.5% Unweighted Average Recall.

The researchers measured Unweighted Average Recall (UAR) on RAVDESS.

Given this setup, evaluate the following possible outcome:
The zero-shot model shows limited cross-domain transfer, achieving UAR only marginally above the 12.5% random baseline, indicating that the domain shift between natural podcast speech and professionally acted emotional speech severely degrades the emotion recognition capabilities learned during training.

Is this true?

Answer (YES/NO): NO